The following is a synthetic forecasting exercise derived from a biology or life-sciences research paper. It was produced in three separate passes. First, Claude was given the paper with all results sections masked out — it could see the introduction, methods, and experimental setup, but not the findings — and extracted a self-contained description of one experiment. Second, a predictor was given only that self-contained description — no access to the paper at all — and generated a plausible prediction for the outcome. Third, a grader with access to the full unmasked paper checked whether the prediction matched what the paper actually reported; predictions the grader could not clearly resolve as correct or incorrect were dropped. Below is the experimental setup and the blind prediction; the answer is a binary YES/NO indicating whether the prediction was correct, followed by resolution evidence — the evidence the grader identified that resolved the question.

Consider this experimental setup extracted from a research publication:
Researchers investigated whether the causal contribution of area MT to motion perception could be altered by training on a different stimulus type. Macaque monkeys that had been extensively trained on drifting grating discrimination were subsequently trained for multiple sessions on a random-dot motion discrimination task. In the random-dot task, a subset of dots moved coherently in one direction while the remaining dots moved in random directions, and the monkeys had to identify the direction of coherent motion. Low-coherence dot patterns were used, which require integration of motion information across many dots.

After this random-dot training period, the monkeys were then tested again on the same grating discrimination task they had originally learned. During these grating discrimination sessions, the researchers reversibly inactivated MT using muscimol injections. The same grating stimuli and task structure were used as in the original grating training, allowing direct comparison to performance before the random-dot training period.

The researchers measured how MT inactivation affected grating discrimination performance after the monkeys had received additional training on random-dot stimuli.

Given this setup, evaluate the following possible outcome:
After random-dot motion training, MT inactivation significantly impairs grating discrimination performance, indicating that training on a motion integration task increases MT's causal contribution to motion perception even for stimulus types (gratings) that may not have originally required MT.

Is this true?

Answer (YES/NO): YES